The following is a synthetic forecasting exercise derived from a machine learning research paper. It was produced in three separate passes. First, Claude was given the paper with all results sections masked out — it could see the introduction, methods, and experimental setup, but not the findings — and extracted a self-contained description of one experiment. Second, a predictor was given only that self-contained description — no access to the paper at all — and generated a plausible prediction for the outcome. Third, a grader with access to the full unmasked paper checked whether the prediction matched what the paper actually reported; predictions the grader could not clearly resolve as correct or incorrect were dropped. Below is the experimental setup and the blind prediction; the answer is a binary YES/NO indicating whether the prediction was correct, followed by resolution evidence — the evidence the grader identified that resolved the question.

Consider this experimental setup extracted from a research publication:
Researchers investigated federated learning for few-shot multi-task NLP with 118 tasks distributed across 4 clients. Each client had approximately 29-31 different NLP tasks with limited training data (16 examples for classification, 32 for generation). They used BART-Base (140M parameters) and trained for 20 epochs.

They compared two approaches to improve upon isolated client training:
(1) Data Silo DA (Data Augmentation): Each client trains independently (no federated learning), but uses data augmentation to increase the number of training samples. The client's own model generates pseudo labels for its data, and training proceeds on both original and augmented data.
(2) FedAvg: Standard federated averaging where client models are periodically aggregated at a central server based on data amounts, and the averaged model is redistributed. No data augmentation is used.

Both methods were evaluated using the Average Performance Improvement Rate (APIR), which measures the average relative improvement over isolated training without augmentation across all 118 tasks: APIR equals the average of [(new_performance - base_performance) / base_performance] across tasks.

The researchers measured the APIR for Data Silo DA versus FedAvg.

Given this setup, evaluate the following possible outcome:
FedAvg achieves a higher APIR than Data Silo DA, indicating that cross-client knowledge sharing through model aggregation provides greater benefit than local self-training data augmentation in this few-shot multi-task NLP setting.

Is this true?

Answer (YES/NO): NO